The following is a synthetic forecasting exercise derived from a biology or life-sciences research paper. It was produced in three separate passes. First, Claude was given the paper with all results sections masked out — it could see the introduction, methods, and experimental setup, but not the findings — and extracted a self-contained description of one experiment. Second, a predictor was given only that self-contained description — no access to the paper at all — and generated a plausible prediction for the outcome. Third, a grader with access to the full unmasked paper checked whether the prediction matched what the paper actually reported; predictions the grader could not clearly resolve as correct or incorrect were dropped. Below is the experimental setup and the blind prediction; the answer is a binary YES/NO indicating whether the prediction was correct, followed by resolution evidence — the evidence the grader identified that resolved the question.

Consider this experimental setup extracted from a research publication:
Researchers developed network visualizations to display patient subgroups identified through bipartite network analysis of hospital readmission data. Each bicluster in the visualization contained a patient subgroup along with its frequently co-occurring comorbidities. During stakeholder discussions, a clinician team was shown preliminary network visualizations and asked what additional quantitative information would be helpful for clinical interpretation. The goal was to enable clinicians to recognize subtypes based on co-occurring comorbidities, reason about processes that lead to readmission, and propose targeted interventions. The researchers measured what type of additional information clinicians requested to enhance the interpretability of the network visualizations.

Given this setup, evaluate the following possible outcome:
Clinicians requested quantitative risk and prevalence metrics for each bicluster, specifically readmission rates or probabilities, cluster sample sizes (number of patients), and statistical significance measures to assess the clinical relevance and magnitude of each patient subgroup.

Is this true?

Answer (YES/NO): NO